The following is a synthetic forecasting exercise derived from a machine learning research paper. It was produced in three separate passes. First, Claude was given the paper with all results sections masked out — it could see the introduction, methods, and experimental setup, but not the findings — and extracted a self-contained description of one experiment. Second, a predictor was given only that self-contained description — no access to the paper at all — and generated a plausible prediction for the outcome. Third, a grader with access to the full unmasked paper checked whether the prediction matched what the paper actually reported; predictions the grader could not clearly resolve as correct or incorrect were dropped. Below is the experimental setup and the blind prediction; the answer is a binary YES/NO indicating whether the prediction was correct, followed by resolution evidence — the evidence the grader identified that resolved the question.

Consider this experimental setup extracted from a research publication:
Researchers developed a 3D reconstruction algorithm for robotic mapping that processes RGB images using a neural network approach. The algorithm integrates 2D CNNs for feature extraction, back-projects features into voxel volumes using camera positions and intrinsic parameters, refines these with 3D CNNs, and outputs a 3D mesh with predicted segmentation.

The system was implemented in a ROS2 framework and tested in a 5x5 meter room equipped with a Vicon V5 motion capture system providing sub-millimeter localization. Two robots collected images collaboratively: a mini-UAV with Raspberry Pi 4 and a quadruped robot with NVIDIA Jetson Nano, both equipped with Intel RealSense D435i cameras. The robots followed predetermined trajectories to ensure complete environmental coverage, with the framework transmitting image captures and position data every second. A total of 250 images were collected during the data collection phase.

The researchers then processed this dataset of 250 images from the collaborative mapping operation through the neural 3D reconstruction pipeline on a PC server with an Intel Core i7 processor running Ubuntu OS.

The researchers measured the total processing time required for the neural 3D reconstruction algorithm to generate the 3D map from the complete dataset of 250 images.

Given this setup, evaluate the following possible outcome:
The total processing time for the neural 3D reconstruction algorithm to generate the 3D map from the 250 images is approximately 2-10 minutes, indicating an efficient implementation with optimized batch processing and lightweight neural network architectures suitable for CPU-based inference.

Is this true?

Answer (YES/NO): NO